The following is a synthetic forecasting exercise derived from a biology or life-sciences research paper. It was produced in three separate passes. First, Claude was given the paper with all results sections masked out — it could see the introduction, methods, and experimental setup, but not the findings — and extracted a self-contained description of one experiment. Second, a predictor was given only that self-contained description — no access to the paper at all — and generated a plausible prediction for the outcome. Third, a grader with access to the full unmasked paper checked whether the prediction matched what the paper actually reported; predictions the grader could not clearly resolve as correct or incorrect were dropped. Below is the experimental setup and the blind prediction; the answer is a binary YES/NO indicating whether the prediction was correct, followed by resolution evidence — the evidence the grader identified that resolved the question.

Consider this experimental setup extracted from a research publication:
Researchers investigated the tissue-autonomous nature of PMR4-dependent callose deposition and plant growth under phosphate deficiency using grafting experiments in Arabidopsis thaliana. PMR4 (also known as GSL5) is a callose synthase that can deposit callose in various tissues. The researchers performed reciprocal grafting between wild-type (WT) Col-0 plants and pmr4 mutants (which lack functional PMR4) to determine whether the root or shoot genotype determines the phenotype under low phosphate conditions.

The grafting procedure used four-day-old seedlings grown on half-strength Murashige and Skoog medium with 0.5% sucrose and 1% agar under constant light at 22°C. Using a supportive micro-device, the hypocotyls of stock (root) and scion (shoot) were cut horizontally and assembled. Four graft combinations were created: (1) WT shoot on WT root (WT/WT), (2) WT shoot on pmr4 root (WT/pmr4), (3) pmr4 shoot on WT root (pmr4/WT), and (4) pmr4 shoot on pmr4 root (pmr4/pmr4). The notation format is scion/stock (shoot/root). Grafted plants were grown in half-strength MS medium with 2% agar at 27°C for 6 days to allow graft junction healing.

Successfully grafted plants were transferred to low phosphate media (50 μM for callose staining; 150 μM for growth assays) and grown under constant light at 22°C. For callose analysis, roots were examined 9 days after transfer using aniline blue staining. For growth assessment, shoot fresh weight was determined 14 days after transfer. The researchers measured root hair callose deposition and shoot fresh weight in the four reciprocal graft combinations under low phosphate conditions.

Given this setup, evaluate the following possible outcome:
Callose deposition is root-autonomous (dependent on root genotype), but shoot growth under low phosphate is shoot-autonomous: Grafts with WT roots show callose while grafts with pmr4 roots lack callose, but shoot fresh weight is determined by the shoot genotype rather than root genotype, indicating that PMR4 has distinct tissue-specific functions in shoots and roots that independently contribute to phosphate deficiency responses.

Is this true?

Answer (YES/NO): NO